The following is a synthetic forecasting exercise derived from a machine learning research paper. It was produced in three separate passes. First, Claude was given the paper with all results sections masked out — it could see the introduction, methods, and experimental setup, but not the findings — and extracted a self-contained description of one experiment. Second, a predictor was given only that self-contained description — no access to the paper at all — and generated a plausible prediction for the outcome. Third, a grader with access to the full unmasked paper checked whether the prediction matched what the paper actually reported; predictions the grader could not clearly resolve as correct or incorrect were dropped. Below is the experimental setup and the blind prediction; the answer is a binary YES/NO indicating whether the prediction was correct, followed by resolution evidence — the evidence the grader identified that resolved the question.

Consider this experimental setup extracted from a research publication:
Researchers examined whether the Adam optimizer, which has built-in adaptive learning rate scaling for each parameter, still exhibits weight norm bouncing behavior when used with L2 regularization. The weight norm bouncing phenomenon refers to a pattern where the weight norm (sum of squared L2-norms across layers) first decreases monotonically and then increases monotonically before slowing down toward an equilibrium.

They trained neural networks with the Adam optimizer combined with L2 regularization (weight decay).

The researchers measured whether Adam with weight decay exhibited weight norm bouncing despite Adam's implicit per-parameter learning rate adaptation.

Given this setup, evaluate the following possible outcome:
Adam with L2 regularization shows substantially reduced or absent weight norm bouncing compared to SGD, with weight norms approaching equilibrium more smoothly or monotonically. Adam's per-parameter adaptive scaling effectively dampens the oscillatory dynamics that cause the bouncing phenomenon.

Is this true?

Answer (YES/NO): NO